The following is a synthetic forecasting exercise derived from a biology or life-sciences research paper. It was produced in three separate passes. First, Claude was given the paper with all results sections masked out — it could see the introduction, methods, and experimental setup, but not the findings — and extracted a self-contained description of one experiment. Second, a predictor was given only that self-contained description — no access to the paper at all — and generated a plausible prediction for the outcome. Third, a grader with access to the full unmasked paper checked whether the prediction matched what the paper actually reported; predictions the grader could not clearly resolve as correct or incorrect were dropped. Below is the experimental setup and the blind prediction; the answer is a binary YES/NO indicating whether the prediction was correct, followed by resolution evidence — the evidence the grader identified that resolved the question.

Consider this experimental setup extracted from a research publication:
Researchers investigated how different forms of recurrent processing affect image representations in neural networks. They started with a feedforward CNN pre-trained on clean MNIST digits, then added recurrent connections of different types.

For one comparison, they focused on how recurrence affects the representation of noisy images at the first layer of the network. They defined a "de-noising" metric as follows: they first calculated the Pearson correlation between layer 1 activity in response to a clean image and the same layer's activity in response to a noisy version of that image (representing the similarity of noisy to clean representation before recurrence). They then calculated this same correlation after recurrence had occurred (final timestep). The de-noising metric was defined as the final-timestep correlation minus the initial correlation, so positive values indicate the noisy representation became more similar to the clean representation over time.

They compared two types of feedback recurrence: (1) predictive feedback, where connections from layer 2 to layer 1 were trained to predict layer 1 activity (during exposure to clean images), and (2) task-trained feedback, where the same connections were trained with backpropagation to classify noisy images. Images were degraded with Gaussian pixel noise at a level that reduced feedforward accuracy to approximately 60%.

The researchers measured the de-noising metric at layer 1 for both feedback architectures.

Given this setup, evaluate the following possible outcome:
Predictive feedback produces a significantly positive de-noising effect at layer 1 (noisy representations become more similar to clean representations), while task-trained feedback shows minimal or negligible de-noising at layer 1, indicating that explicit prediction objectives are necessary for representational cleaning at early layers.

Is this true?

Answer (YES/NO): NO